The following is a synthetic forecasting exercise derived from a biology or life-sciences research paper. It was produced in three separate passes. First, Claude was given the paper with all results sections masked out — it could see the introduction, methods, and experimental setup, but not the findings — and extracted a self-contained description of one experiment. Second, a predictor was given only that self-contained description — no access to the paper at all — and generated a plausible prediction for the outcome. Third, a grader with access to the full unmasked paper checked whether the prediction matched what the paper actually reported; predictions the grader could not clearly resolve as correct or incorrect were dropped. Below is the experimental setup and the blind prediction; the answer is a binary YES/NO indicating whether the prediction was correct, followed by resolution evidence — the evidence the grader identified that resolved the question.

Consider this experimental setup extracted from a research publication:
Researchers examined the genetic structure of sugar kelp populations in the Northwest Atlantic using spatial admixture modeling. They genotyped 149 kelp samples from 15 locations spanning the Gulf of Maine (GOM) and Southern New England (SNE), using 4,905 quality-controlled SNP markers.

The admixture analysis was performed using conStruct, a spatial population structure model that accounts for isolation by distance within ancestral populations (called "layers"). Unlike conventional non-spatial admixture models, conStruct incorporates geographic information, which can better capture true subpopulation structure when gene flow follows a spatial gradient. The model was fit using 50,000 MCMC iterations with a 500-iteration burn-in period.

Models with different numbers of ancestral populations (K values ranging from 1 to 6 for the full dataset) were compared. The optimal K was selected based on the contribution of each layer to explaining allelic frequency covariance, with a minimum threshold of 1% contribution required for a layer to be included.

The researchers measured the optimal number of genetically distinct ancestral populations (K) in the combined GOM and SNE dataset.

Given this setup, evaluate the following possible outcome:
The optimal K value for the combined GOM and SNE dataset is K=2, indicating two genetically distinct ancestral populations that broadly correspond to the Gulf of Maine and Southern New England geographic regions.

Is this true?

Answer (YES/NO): NO